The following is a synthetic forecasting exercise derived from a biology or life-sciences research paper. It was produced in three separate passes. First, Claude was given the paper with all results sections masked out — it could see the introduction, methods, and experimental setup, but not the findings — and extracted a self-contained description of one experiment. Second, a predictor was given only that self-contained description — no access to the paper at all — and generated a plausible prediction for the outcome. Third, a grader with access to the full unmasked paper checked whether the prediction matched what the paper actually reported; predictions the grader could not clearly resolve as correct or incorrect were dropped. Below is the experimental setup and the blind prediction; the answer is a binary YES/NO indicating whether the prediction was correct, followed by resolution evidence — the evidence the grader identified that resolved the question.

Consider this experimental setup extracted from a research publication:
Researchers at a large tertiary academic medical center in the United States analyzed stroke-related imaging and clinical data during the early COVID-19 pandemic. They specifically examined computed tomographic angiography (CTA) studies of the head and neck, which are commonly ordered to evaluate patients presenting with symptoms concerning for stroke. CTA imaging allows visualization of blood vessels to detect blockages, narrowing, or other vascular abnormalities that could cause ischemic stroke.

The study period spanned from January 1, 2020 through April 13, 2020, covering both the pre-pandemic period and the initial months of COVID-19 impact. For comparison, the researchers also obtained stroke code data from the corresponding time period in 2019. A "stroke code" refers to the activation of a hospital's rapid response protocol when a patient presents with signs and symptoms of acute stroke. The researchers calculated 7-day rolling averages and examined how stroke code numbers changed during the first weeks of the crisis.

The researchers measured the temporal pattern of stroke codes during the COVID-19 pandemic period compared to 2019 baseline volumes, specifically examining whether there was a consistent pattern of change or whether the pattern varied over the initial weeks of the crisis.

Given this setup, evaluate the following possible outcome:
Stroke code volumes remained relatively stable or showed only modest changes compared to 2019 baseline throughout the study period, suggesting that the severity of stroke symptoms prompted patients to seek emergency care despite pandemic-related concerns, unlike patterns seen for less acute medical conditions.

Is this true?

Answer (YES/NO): NO